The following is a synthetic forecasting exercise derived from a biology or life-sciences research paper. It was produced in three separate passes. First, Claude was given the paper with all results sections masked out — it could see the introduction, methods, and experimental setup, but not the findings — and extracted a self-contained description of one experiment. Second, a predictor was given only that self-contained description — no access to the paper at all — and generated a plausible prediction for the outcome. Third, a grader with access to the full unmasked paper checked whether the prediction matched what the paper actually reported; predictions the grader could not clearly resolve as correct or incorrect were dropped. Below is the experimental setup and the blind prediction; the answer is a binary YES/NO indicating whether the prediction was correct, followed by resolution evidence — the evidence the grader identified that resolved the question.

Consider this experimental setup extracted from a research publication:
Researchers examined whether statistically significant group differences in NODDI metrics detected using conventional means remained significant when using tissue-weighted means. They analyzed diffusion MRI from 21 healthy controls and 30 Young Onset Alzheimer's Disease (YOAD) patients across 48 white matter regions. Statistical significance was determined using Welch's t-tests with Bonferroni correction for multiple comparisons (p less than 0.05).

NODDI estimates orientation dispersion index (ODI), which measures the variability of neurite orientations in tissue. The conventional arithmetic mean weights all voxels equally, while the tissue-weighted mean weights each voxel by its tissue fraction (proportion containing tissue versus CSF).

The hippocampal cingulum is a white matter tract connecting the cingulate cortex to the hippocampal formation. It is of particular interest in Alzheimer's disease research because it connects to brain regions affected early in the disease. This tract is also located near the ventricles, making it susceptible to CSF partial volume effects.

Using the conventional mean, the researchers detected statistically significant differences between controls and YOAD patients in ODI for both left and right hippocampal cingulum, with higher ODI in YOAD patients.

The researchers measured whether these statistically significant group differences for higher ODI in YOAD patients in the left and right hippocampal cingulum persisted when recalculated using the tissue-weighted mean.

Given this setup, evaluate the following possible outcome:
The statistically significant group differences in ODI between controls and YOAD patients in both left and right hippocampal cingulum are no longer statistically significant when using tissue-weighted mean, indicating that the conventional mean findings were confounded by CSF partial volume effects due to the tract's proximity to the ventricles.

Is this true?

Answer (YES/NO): YES